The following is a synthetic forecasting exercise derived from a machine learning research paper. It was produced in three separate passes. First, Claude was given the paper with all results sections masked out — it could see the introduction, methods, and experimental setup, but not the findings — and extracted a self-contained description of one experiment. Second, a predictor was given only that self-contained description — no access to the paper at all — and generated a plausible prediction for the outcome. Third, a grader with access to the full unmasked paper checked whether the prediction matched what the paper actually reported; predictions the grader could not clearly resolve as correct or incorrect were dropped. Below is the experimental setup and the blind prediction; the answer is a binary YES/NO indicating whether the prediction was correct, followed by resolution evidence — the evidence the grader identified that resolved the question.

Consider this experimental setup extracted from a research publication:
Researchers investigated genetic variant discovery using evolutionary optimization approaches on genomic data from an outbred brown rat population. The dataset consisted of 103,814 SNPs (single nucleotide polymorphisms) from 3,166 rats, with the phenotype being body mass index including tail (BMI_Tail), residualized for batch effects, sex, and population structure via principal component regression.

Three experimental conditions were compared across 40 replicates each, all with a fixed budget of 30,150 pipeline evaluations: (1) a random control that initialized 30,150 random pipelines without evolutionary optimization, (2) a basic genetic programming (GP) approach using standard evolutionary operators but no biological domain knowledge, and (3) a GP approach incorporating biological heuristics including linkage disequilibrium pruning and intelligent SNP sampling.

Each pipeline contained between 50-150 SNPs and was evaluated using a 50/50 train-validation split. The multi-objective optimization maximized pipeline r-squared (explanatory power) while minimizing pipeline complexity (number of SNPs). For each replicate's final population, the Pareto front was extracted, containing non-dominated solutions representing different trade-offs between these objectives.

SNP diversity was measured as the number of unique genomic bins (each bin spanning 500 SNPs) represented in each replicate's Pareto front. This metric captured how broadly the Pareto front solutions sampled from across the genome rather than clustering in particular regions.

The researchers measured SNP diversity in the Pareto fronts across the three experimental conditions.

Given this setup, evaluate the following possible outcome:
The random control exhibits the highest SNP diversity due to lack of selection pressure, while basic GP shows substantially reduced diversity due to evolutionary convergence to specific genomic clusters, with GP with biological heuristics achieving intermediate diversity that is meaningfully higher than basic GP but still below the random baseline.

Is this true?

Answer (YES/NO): YES